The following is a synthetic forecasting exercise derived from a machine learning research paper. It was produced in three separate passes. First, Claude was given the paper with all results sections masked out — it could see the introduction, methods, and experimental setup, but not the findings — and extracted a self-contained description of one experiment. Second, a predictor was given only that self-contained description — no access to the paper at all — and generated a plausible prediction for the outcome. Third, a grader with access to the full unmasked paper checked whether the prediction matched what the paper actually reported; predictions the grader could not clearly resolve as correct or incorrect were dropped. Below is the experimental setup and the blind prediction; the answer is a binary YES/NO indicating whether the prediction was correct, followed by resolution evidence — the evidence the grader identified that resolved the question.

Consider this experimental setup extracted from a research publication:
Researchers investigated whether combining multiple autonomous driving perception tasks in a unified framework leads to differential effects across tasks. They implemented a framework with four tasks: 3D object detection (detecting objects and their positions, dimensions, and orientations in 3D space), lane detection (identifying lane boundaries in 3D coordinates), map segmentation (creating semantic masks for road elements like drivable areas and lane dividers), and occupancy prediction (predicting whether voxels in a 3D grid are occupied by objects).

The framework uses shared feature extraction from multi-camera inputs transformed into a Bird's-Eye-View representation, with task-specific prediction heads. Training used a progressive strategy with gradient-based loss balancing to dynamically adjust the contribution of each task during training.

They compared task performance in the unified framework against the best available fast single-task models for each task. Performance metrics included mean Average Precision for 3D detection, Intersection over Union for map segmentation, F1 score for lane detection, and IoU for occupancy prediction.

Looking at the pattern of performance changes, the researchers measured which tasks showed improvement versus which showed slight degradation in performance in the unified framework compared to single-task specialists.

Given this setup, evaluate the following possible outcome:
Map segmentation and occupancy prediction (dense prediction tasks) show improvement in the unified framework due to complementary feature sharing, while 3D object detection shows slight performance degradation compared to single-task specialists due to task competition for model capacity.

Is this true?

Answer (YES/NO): NO